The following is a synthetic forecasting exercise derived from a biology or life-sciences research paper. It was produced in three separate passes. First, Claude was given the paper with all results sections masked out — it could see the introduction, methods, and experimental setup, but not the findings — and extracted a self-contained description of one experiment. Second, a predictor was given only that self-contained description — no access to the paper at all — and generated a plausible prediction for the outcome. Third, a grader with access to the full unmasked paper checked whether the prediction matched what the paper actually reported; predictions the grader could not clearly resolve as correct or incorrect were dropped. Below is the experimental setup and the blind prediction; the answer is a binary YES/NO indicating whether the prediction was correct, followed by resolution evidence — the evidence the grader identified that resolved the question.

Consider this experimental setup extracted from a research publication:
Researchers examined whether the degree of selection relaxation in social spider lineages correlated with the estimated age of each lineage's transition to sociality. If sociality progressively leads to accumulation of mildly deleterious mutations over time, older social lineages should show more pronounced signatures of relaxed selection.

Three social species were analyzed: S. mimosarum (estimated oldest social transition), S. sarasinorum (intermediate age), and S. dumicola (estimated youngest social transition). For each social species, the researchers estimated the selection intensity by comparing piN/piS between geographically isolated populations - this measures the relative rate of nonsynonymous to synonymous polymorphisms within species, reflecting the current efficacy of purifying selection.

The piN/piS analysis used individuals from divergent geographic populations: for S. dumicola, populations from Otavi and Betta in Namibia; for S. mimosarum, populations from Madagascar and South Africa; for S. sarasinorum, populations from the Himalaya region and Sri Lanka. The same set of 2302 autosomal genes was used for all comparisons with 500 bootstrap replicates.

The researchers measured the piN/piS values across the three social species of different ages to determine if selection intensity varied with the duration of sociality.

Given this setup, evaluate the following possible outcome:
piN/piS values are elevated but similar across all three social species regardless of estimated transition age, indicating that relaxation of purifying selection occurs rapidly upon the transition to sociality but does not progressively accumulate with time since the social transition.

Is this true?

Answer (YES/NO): YES